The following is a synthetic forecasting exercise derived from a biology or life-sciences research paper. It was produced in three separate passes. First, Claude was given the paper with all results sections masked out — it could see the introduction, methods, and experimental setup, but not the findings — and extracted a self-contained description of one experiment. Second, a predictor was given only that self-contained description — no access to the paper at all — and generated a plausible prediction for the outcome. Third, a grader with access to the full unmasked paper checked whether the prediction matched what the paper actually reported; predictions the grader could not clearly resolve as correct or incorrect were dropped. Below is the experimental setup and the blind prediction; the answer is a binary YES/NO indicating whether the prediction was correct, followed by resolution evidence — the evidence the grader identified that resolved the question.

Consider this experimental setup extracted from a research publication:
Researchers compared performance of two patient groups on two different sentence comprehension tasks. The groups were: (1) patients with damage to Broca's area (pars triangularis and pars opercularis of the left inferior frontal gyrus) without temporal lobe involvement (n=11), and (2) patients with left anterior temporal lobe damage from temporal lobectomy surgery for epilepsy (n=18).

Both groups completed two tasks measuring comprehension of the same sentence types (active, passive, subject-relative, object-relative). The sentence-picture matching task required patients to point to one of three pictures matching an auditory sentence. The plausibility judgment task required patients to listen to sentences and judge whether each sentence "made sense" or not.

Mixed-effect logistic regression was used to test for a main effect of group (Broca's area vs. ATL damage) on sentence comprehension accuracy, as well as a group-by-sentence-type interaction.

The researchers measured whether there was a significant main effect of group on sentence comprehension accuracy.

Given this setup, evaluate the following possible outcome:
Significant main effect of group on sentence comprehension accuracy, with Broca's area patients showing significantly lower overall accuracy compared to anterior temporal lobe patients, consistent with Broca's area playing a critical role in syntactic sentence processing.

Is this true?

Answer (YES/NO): NO